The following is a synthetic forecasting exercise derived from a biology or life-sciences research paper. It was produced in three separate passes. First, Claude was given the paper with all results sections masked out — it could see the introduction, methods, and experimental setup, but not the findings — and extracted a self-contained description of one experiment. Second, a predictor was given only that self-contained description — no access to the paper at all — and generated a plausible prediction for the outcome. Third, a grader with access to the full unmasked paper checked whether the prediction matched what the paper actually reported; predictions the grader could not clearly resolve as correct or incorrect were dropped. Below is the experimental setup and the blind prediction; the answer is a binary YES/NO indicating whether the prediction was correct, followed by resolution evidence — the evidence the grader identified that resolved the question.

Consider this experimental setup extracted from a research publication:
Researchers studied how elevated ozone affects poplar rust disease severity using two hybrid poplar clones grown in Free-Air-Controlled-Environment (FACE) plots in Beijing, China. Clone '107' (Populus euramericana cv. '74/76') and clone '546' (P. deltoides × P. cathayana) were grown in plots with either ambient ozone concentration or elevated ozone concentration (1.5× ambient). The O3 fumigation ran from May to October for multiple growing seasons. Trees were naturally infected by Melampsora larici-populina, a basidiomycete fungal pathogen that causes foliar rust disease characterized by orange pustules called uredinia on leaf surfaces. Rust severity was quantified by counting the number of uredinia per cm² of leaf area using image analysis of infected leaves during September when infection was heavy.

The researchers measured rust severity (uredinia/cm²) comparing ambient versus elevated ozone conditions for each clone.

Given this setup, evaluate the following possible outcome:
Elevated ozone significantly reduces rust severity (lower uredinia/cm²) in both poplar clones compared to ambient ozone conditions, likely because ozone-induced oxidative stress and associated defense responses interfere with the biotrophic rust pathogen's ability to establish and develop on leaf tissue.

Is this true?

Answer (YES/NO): NO